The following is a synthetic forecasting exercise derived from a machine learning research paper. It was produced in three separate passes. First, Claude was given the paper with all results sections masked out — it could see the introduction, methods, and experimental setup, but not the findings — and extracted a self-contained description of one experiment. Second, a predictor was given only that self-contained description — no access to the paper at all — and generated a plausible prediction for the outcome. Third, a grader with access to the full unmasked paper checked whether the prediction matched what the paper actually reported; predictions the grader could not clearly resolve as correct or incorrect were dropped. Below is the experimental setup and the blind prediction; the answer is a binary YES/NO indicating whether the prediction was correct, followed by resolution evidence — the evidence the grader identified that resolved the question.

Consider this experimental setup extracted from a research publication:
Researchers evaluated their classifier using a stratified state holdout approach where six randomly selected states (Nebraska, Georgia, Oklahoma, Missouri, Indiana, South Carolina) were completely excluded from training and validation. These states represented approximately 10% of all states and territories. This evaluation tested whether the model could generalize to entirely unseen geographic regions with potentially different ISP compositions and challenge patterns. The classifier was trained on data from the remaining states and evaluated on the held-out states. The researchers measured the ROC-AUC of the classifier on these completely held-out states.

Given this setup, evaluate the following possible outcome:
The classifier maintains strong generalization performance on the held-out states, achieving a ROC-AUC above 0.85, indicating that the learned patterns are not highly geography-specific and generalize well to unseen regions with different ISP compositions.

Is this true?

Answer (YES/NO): YES